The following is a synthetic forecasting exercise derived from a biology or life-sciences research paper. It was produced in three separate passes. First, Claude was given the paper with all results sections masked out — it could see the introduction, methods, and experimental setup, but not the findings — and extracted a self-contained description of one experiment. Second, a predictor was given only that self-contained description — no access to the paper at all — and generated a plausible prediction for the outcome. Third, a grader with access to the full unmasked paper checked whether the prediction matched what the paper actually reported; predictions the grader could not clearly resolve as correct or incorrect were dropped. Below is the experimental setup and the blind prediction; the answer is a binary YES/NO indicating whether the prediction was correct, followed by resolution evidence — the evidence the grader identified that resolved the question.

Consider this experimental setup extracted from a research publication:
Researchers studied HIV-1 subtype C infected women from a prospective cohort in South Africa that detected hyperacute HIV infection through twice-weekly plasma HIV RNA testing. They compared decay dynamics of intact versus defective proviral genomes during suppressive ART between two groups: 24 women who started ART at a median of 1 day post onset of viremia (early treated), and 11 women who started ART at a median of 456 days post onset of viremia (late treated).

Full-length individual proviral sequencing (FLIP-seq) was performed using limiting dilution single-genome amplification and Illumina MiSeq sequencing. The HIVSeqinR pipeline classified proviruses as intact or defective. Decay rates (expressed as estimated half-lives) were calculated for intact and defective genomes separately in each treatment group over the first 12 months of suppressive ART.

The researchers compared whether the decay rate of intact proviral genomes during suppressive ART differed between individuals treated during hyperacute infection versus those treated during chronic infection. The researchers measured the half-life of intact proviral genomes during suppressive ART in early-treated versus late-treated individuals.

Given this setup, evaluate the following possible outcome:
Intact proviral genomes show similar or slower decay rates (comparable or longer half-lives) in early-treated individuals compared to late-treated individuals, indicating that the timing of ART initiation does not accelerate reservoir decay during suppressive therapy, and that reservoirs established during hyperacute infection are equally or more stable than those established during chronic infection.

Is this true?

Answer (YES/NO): NO